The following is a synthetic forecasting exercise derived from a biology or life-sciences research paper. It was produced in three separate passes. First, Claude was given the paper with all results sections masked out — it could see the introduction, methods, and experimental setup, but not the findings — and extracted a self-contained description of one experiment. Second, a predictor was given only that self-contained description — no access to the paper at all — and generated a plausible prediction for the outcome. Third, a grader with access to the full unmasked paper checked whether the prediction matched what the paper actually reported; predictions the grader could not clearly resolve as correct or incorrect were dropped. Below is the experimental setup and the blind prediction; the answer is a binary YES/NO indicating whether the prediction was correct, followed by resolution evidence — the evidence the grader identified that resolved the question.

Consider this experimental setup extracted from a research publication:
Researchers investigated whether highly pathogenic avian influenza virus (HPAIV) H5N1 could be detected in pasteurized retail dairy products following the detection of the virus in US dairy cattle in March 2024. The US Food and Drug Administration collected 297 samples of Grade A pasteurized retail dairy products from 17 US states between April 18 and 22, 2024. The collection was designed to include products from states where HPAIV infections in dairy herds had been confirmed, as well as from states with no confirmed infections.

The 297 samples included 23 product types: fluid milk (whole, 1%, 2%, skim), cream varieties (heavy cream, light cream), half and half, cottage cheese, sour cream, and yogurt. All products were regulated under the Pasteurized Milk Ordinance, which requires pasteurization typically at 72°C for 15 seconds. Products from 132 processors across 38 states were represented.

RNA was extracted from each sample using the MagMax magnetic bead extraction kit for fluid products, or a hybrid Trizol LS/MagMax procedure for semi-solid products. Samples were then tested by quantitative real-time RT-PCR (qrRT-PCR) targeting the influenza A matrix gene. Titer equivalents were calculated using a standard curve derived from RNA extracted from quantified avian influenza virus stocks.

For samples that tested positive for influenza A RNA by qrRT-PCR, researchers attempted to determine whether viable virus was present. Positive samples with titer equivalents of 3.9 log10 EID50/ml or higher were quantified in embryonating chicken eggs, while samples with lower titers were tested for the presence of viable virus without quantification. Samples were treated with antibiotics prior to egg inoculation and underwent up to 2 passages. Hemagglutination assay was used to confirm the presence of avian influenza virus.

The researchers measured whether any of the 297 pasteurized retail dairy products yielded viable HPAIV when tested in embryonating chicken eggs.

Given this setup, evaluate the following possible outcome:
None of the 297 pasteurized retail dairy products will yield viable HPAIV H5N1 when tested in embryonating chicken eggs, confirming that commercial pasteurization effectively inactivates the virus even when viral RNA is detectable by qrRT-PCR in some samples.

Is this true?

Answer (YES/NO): YES